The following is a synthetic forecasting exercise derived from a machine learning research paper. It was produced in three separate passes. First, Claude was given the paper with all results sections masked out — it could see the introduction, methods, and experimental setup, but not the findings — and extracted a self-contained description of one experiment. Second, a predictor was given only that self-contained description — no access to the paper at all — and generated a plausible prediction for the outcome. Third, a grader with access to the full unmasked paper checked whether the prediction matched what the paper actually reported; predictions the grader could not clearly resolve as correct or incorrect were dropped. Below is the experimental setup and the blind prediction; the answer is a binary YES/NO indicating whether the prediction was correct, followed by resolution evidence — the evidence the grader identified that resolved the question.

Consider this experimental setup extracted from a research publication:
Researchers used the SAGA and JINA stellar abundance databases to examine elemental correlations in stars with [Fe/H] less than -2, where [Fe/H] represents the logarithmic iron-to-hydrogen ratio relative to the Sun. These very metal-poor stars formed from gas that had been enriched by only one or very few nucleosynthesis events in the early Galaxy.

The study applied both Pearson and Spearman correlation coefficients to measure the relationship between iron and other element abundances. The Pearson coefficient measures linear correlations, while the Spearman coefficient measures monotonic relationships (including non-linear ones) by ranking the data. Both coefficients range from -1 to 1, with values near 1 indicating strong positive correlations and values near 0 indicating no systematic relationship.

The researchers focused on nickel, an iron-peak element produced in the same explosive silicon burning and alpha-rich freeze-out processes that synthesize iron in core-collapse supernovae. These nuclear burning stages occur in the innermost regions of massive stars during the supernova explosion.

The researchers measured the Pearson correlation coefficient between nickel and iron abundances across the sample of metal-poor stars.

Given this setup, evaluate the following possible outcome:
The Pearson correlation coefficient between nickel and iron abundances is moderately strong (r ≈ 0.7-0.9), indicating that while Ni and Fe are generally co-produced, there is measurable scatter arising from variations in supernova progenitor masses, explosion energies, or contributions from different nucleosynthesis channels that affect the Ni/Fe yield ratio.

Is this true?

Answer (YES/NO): NO